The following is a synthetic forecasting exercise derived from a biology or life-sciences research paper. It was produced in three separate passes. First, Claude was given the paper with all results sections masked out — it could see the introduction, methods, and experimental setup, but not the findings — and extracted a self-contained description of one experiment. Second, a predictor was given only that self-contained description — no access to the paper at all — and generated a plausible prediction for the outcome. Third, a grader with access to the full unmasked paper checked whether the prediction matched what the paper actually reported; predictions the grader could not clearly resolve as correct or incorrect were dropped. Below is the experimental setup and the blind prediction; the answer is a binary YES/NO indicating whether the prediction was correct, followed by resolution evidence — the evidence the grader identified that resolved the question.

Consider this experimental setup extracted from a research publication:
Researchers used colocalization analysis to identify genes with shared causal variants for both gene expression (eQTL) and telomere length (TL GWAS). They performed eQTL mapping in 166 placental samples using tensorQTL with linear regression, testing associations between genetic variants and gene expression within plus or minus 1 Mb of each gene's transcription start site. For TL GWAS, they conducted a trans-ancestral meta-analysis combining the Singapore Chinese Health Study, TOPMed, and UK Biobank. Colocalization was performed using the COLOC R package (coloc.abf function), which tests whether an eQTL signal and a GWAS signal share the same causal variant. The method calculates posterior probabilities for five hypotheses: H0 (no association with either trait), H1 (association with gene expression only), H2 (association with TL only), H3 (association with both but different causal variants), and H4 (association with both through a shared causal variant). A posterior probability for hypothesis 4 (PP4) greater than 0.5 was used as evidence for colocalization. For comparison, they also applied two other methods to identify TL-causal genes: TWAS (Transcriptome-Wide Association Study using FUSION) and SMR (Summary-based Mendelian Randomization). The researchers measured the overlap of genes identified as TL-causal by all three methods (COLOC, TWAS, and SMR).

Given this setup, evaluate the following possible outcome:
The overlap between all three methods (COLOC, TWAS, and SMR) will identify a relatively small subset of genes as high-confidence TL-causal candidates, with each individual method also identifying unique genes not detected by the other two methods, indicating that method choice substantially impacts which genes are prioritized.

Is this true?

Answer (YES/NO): YES